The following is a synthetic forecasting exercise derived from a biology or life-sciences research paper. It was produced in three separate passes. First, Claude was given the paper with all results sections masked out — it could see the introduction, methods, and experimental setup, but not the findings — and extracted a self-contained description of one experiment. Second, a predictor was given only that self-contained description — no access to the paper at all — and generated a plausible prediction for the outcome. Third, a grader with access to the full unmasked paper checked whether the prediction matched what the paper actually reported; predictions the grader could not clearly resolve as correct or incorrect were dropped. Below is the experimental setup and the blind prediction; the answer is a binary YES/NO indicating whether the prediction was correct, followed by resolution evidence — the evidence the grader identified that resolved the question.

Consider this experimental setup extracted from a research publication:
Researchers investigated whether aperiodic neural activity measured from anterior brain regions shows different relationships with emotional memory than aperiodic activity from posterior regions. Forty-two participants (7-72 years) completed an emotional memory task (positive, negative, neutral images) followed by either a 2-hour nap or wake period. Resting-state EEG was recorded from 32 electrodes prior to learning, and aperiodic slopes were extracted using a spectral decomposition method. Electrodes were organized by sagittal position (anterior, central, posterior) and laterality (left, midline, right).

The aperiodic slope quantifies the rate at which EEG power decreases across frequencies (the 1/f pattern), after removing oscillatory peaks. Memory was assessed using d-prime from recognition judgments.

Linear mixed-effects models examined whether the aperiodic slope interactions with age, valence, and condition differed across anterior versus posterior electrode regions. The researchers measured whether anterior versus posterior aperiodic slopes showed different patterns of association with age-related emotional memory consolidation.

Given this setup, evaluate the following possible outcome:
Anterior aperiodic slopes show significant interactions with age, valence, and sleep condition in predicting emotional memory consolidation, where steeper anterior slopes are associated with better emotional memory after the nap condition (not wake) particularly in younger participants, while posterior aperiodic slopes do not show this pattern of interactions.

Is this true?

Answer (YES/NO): NO